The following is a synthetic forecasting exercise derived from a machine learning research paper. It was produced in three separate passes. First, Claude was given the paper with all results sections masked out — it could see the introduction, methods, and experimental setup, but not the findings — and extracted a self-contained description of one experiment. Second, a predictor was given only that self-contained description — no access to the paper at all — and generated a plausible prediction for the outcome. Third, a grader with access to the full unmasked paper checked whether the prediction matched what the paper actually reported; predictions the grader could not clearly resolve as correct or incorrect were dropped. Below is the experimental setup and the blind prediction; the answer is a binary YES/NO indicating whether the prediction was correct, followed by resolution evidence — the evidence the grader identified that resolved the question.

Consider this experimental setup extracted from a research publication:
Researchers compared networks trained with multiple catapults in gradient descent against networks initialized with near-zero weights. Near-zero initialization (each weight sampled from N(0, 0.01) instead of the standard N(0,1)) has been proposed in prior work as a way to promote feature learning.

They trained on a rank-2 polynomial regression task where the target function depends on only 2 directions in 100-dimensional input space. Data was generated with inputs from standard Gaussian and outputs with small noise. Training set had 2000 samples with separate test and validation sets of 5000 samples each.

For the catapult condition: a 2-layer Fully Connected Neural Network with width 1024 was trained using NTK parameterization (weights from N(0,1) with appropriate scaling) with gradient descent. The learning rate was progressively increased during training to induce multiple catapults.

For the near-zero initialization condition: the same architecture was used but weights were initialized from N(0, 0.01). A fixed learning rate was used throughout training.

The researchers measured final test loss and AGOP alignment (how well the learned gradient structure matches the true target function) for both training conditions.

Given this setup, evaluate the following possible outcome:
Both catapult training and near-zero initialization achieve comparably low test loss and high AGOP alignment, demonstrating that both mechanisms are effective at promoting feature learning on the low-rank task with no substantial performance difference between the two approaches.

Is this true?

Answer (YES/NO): NO